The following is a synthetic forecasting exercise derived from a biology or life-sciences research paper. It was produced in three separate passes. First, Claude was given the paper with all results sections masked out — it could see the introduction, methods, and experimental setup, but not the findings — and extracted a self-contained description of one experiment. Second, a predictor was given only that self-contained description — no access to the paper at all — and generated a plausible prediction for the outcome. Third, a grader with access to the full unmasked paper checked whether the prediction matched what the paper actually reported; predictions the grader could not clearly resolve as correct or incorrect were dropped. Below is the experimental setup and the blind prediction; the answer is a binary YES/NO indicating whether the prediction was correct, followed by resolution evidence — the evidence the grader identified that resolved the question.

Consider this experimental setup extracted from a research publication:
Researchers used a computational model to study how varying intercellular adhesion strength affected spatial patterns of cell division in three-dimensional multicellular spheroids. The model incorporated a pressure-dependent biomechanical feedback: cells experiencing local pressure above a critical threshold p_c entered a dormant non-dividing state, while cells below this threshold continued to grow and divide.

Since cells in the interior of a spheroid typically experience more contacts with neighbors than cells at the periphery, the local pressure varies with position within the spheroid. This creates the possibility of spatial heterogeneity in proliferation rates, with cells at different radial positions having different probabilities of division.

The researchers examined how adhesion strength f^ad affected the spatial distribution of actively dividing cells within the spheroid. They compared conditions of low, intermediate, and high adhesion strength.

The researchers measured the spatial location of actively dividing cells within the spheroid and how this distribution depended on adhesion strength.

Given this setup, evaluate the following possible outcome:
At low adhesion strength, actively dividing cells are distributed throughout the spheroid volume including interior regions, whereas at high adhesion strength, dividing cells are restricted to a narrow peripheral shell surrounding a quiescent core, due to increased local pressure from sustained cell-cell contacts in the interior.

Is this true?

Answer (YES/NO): NO